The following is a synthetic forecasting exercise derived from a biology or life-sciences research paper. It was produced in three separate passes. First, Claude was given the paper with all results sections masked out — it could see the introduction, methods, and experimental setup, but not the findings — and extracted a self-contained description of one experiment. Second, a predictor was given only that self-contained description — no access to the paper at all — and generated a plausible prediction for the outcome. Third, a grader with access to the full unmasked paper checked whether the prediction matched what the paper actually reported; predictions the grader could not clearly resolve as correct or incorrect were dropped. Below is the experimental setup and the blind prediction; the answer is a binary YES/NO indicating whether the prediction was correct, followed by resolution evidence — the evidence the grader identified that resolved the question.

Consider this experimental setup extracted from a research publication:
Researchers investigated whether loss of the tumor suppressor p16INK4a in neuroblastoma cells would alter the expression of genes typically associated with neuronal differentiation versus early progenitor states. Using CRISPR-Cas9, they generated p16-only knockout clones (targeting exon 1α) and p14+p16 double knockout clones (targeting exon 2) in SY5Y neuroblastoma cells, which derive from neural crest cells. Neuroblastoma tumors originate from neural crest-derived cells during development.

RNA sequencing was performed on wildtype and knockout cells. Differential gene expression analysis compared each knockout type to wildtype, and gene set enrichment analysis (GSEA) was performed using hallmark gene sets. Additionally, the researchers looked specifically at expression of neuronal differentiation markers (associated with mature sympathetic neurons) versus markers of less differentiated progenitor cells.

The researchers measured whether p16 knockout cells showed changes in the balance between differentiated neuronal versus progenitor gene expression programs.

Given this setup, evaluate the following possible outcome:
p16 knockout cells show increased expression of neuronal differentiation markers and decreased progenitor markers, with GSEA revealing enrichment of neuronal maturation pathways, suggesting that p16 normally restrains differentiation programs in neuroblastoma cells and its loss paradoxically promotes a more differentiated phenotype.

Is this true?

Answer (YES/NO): NO